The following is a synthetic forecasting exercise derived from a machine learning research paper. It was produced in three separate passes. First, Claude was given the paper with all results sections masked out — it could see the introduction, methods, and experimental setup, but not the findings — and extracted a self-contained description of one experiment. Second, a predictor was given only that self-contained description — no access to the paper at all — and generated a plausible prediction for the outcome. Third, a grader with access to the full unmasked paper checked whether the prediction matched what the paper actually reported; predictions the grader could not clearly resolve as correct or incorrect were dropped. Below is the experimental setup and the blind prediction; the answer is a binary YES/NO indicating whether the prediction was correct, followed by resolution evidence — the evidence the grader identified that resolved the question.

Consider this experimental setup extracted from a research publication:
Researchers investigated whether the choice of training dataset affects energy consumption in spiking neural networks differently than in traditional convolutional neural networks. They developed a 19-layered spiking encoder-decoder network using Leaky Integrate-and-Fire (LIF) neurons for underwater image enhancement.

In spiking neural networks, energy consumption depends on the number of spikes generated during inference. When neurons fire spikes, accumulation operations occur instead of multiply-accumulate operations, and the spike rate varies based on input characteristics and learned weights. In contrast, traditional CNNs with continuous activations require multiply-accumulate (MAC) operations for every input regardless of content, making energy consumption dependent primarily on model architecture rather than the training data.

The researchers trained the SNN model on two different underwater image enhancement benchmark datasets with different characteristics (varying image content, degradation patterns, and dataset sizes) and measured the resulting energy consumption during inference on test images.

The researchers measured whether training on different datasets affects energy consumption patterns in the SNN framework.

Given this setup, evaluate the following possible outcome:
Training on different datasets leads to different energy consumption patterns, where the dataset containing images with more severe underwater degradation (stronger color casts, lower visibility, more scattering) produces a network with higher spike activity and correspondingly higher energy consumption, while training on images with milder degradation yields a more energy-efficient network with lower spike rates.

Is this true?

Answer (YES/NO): NO